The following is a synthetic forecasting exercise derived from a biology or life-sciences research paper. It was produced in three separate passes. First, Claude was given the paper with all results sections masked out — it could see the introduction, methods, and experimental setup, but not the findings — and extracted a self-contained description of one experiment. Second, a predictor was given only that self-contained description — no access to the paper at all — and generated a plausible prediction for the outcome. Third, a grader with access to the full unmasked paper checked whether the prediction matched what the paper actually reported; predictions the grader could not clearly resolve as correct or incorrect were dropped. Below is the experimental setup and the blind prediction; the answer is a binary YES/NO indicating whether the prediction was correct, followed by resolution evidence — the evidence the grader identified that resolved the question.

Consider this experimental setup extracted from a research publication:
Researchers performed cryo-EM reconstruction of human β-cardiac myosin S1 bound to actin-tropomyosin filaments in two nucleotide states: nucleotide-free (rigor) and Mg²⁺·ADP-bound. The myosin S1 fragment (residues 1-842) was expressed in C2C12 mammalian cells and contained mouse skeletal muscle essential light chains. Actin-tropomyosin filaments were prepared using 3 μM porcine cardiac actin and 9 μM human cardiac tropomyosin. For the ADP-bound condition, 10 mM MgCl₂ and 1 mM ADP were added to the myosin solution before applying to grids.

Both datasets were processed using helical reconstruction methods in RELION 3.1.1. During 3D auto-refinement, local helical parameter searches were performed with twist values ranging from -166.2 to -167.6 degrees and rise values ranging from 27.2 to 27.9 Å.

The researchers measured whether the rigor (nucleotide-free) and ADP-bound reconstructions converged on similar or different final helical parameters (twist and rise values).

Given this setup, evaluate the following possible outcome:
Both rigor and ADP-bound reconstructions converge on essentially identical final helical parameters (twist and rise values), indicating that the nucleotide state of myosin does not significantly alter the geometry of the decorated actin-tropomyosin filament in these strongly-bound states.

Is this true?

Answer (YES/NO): YES